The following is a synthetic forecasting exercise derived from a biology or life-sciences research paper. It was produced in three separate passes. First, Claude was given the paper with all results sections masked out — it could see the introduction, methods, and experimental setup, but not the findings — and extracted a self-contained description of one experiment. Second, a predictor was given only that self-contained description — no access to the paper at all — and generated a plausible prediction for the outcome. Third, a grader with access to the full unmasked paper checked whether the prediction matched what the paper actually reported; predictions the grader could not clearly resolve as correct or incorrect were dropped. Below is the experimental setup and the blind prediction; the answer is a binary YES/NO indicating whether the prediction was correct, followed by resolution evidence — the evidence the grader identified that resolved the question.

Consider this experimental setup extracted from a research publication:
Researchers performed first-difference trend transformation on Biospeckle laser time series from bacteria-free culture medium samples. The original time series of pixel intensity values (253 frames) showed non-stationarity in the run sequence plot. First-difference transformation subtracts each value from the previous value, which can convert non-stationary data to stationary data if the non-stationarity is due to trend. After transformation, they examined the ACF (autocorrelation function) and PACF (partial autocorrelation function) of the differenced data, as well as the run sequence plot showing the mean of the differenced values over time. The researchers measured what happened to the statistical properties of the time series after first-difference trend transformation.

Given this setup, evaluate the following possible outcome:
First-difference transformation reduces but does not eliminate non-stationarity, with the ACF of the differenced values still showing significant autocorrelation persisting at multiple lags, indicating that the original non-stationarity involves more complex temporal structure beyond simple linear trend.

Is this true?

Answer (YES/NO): NO